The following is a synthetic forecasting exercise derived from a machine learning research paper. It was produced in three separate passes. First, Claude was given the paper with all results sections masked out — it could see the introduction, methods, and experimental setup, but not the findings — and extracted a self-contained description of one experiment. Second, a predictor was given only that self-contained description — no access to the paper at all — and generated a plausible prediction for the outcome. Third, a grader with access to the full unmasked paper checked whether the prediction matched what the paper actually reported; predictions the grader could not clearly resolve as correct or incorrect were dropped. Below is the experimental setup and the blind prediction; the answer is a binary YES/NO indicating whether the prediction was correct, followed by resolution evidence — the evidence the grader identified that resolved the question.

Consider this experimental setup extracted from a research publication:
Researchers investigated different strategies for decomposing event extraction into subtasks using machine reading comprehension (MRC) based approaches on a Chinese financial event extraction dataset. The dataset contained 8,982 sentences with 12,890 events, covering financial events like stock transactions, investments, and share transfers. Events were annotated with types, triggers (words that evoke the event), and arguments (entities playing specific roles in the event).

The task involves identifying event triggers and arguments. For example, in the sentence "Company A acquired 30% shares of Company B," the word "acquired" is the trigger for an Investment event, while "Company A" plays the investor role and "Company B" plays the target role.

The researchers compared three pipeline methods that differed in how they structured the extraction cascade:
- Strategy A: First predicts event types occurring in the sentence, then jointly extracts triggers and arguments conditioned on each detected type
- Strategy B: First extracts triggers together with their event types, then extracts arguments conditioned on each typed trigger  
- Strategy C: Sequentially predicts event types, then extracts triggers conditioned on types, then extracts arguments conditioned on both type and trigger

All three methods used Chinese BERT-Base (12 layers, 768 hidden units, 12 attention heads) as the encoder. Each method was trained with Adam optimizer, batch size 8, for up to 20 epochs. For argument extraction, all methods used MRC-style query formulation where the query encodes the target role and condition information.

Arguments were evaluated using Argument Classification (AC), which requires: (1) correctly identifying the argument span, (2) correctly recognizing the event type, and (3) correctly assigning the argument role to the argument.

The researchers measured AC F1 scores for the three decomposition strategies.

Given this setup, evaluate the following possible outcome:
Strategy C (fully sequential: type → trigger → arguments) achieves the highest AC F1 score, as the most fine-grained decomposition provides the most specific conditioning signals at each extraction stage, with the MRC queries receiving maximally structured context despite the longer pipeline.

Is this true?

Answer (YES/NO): NO